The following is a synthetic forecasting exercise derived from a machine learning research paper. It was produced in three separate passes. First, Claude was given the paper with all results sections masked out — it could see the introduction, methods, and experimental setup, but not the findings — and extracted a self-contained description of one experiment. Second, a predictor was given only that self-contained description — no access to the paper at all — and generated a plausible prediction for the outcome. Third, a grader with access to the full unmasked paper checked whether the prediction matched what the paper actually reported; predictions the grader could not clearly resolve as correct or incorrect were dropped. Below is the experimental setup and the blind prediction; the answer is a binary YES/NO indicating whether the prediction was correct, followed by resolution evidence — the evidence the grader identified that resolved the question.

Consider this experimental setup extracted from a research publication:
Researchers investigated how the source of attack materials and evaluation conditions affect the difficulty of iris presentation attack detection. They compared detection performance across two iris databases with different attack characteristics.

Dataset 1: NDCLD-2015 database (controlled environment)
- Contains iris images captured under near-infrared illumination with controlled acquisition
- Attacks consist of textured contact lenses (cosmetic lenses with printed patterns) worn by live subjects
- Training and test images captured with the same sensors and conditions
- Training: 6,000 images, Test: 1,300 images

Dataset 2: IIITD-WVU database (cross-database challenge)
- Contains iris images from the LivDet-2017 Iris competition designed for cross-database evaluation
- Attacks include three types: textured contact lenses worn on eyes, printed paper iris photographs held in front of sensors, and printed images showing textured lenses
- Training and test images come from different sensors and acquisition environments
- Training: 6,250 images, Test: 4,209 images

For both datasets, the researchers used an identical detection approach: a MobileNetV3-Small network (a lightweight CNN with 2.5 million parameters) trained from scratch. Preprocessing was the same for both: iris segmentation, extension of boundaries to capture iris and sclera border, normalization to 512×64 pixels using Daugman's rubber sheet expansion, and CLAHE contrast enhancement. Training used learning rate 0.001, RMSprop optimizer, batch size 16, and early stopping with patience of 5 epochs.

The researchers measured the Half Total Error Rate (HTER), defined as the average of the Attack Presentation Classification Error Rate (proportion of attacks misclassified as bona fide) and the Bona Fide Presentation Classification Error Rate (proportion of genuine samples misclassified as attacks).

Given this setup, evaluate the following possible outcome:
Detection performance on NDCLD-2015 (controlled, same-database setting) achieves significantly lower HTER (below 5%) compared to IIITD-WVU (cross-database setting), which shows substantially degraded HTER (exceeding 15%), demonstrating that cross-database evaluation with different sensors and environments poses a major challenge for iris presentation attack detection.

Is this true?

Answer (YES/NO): YES